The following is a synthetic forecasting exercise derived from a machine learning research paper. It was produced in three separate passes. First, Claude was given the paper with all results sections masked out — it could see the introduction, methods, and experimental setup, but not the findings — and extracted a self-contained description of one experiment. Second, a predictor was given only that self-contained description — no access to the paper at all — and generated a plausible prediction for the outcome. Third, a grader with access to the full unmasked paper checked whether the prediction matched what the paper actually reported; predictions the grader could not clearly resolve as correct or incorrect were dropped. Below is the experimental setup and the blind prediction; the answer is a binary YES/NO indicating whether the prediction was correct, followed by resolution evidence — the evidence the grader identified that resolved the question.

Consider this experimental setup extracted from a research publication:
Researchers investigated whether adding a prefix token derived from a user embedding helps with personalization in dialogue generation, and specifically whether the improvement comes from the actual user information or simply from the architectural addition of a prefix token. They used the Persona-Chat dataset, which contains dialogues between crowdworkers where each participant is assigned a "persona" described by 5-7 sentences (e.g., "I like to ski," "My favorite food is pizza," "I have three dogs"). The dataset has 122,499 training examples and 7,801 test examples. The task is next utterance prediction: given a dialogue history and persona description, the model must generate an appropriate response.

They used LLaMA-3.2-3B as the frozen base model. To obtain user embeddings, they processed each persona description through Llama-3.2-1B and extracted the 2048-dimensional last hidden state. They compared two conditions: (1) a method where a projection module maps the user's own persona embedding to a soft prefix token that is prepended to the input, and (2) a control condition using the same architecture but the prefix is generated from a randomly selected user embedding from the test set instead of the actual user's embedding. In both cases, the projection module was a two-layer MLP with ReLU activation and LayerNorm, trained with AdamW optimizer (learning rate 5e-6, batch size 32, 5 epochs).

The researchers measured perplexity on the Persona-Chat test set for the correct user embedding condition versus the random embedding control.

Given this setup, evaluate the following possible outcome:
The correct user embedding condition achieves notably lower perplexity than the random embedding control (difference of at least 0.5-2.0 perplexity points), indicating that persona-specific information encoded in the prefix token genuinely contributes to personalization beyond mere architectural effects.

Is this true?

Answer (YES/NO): YES